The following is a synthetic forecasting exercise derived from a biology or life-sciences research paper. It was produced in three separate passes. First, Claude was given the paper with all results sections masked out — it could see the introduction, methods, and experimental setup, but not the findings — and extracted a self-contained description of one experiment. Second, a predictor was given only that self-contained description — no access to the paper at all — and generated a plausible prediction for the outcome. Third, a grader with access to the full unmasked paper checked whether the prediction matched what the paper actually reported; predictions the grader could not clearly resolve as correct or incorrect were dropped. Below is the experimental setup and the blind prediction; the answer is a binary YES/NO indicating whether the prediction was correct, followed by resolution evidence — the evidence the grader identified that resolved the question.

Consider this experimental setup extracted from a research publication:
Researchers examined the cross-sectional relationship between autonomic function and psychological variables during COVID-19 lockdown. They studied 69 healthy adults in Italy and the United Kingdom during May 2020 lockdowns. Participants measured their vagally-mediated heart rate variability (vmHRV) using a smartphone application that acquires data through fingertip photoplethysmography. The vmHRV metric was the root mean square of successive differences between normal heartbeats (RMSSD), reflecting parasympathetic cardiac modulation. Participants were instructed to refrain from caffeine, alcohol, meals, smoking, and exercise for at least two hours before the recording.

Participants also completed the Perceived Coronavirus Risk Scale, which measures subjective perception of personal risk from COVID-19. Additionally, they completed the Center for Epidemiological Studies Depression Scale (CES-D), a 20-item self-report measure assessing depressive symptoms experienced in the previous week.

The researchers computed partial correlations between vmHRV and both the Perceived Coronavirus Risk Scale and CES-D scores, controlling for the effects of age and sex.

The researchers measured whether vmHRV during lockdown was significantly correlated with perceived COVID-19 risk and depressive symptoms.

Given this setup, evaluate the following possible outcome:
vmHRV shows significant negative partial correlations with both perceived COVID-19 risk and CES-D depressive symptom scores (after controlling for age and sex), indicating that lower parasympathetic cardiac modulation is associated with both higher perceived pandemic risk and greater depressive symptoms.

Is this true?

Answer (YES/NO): NO